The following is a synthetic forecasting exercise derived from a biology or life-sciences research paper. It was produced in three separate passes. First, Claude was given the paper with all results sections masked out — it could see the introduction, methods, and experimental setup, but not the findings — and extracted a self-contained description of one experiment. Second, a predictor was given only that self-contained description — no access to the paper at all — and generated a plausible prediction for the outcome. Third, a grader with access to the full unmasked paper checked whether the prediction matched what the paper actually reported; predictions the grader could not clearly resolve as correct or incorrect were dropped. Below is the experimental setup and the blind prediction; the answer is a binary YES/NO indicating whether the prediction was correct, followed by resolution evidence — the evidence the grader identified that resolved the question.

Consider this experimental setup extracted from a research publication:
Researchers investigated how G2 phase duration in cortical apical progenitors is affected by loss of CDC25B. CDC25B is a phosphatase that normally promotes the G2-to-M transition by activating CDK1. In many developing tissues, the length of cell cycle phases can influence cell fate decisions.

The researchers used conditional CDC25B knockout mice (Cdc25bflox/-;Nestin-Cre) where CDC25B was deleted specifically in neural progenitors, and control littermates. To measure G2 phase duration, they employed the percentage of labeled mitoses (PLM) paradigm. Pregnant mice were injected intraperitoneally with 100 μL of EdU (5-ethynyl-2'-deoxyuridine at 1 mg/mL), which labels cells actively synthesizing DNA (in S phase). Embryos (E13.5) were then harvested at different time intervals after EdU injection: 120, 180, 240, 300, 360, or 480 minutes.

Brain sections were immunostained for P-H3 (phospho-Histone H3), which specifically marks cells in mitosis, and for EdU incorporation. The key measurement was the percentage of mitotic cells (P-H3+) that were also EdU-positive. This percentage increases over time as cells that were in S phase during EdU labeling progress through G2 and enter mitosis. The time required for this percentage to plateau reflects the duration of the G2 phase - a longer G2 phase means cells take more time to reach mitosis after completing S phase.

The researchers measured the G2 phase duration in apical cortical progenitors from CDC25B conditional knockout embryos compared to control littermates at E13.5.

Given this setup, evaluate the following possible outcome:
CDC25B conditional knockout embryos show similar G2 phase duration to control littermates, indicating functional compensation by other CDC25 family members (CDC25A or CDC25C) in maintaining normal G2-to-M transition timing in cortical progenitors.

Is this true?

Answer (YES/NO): NO